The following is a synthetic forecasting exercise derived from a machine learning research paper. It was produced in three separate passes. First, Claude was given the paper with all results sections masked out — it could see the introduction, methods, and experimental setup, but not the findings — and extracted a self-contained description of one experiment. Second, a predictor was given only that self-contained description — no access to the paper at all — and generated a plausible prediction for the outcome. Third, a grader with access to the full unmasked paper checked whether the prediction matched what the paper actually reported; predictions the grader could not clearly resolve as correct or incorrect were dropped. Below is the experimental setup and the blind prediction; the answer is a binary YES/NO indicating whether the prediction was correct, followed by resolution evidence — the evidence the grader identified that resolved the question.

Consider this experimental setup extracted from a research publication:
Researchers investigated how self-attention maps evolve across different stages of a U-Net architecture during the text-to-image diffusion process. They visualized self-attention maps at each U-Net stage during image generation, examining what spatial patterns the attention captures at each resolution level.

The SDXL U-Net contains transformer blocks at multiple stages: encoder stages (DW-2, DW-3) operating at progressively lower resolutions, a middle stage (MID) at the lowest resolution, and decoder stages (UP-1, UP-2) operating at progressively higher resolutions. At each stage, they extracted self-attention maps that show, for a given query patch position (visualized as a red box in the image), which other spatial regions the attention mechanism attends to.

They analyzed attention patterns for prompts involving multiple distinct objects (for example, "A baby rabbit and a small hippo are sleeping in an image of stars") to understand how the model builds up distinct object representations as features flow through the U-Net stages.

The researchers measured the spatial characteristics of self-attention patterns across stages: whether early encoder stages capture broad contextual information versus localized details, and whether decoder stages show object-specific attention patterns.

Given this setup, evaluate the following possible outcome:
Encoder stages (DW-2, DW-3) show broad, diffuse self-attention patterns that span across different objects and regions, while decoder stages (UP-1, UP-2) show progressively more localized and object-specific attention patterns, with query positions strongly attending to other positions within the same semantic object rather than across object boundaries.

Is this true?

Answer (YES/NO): YES